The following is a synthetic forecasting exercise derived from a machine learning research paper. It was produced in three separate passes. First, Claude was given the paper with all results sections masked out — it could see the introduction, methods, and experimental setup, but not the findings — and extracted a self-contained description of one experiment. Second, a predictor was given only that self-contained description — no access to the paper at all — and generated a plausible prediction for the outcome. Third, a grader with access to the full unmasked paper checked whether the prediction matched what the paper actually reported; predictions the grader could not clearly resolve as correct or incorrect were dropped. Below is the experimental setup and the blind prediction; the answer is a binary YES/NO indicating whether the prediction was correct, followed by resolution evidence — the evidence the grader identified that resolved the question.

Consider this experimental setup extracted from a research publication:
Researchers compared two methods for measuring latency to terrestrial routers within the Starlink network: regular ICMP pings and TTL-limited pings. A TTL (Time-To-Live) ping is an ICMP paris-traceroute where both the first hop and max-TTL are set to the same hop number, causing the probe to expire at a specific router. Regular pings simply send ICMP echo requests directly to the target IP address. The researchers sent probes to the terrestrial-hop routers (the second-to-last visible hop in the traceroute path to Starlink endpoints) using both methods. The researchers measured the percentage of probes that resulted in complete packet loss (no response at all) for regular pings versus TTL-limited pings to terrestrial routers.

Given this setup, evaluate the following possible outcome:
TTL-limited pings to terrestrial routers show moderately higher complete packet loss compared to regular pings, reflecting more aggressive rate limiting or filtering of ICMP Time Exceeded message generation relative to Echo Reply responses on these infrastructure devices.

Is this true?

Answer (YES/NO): NO